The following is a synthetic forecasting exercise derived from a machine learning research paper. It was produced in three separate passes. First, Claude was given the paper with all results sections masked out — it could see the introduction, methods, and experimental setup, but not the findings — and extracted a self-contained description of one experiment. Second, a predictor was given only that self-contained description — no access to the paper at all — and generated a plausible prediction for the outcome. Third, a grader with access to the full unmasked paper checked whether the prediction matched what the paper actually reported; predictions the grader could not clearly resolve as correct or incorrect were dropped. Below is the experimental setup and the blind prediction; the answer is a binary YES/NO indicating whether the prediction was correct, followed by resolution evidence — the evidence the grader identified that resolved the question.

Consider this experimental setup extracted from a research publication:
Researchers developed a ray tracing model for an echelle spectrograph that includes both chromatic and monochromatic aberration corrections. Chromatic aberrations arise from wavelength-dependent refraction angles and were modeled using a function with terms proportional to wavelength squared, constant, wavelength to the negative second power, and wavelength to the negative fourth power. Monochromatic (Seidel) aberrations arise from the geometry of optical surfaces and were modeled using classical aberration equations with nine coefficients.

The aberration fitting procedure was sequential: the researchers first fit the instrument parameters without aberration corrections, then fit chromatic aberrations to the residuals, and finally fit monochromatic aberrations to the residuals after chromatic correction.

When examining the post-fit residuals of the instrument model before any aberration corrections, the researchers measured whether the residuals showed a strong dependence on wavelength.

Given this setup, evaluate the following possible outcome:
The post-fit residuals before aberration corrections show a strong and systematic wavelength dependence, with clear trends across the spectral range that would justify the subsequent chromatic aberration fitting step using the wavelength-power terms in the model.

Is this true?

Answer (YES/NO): YES